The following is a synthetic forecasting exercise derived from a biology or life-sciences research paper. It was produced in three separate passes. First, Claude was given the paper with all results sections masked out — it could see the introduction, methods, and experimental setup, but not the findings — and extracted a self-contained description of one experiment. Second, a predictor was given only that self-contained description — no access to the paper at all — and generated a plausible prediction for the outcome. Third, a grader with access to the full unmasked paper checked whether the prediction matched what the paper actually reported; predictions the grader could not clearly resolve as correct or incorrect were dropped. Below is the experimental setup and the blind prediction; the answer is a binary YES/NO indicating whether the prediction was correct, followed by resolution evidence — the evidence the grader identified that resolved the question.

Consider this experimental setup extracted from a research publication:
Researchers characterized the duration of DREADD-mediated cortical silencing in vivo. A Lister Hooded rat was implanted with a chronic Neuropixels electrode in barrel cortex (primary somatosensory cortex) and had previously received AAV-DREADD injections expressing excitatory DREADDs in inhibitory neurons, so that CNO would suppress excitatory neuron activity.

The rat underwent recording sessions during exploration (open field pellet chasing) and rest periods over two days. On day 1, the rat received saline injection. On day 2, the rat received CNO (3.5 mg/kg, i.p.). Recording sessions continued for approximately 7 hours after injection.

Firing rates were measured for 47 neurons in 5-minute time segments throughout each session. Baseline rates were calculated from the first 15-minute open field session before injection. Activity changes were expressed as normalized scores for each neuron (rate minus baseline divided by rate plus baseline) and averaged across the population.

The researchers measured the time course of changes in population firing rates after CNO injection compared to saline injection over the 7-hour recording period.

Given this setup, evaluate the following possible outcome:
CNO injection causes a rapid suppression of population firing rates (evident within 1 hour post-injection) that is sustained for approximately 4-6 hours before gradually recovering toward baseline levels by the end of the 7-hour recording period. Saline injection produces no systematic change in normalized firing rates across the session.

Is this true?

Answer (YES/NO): YES